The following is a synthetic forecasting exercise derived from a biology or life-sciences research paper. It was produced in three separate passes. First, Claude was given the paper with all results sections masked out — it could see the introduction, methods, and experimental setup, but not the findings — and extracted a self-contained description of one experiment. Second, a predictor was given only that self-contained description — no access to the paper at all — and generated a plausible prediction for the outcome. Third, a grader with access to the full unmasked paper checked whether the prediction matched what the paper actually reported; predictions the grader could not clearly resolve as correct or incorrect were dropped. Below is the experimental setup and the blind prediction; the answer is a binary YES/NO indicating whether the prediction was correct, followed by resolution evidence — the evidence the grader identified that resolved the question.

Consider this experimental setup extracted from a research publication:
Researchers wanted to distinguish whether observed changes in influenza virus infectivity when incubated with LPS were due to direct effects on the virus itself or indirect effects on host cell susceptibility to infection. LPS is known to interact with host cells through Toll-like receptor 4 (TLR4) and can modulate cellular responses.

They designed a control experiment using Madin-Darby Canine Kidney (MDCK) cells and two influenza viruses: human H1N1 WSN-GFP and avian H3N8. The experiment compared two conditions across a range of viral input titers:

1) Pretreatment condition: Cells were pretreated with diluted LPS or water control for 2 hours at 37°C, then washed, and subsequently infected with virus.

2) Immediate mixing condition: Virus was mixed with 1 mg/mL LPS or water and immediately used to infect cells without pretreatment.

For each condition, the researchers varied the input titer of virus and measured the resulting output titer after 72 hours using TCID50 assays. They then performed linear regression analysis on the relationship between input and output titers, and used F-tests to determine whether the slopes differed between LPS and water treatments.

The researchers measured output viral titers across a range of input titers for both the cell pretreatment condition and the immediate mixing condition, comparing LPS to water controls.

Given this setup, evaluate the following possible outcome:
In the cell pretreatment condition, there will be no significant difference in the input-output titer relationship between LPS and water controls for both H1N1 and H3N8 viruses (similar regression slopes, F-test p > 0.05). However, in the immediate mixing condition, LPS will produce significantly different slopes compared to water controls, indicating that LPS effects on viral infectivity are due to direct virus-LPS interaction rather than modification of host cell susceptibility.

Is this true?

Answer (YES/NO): NO